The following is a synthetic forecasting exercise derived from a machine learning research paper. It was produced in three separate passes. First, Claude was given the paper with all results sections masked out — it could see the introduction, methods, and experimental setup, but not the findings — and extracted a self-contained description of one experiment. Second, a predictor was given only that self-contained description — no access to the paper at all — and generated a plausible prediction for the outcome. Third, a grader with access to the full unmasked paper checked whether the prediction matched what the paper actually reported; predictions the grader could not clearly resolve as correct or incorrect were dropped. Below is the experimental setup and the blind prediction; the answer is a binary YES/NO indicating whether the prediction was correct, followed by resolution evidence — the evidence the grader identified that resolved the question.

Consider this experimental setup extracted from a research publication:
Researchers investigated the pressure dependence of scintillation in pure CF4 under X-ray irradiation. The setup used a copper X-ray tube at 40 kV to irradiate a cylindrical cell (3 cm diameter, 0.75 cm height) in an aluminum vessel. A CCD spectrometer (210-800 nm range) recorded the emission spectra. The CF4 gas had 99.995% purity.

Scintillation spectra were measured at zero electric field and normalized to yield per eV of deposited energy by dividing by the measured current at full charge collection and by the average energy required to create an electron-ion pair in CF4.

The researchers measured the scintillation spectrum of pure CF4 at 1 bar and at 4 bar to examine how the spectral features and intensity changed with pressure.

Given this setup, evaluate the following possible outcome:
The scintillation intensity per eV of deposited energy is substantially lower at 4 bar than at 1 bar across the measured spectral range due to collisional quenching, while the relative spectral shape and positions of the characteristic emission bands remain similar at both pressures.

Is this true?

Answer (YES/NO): NO